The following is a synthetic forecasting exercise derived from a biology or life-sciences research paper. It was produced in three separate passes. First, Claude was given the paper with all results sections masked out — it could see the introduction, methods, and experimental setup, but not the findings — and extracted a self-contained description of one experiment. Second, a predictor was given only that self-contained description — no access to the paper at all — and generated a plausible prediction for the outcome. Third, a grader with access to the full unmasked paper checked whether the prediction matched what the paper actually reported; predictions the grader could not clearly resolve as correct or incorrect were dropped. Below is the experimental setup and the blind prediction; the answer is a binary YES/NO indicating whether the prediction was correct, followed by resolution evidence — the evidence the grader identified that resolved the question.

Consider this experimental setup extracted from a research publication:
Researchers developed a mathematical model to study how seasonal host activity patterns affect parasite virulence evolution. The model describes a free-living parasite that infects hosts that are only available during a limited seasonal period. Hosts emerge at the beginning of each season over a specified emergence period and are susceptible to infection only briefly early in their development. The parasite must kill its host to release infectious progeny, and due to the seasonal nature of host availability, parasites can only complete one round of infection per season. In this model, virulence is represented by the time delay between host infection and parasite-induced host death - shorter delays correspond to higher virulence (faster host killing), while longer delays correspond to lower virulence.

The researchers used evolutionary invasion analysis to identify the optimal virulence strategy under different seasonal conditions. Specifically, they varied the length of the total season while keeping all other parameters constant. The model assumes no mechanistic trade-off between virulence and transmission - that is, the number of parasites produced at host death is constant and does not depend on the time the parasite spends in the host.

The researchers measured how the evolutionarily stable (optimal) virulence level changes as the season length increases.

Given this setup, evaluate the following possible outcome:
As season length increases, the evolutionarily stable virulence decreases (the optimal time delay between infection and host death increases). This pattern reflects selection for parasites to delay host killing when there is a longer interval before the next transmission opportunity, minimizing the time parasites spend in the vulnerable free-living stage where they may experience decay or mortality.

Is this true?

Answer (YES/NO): YES